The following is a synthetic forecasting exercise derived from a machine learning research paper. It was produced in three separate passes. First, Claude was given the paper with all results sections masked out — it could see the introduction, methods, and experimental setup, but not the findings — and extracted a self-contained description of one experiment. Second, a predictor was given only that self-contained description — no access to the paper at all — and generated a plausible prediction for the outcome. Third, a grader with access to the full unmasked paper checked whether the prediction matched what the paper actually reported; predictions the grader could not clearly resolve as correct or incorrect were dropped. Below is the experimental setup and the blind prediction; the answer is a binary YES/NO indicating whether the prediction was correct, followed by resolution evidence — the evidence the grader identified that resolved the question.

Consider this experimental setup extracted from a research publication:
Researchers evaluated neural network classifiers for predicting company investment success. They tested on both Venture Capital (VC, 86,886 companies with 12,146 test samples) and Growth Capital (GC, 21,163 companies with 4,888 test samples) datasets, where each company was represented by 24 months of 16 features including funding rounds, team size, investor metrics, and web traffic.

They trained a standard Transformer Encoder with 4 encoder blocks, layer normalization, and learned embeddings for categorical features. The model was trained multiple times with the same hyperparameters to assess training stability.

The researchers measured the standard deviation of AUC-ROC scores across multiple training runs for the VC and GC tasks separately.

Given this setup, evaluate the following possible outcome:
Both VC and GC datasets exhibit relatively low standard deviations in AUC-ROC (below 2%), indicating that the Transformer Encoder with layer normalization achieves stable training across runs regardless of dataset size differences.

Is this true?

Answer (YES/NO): NO